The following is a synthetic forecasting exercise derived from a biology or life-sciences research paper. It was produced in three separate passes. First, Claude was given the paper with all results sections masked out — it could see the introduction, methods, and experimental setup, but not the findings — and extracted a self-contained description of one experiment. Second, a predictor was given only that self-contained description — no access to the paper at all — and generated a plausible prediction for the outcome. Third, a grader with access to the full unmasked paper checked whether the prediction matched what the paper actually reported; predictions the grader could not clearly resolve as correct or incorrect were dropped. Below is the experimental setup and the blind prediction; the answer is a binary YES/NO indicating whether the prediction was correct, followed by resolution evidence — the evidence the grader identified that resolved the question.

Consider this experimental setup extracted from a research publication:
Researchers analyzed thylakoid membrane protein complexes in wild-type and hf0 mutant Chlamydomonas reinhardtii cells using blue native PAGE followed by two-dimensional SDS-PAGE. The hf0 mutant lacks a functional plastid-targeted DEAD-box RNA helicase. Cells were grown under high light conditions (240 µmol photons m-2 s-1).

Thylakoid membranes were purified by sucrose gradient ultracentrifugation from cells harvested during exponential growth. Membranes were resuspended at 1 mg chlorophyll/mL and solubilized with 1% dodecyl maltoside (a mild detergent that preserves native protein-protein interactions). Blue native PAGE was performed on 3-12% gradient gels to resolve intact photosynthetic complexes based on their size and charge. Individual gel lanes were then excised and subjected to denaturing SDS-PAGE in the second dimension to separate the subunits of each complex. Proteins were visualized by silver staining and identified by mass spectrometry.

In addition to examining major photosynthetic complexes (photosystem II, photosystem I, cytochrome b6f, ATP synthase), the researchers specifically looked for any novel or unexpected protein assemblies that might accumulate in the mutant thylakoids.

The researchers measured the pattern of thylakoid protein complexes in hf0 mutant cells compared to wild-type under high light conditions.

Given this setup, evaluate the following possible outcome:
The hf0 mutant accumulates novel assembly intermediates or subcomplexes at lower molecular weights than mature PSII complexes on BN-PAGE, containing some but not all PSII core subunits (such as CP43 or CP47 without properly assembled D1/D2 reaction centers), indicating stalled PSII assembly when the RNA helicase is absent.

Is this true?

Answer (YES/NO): NO